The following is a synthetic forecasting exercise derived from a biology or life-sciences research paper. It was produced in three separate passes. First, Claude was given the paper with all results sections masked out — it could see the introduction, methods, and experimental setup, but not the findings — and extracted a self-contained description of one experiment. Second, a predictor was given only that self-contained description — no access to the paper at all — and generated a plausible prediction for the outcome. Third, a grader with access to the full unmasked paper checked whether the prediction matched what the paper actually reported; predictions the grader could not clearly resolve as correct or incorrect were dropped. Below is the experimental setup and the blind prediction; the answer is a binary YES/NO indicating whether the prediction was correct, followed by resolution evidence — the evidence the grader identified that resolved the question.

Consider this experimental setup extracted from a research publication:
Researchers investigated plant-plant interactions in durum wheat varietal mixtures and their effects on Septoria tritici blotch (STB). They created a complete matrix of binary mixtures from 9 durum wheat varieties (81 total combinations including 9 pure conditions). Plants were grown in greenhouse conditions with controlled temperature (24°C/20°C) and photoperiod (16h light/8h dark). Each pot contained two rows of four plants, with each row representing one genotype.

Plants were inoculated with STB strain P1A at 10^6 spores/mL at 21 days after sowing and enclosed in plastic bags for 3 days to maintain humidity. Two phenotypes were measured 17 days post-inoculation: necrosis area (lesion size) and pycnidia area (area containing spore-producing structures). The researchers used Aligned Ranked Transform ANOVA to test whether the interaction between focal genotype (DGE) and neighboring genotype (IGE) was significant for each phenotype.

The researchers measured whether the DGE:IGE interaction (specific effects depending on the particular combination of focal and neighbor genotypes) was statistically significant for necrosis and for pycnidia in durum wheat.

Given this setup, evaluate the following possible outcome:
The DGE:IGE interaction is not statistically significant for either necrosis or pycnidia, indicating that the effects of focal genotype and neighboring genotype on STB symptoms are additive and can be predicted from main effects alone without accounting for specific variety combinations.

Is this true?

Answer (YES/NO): NO